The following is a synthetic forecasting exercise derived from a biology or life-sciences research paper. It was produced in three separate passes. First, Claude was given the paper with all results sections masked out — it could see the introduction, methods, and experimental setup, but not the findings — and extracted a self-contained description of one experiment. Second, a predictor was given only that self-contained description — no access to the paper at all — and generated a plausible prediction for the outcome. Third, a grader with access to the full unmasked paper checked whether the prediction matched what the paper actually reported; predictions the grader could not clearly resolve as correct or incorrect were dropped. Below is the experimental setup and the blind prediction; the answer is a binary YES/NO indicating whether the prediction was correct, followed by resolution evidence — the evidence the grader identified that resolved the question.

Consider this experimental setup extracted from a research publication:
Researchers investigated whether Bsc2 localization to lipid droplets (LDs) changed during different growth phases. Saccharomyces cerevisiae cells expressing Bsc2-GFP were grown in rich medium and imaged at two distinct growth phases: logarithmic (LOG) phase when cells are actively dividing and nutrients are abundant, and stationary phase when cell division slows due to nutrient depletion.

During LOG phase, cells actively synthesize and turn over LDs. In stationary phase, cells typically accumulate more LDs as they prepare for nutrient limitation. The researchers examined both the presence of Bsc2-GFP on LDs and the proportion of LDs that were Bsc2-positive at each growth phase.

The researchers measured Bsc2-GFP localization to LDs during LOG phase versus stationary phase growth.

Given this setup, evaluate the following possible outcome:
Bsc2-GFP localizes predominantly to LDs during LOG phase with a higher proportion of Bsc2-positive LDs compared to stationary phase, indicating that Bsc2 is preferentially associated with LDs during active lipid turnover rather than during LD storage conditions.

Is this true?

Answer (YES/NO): NO